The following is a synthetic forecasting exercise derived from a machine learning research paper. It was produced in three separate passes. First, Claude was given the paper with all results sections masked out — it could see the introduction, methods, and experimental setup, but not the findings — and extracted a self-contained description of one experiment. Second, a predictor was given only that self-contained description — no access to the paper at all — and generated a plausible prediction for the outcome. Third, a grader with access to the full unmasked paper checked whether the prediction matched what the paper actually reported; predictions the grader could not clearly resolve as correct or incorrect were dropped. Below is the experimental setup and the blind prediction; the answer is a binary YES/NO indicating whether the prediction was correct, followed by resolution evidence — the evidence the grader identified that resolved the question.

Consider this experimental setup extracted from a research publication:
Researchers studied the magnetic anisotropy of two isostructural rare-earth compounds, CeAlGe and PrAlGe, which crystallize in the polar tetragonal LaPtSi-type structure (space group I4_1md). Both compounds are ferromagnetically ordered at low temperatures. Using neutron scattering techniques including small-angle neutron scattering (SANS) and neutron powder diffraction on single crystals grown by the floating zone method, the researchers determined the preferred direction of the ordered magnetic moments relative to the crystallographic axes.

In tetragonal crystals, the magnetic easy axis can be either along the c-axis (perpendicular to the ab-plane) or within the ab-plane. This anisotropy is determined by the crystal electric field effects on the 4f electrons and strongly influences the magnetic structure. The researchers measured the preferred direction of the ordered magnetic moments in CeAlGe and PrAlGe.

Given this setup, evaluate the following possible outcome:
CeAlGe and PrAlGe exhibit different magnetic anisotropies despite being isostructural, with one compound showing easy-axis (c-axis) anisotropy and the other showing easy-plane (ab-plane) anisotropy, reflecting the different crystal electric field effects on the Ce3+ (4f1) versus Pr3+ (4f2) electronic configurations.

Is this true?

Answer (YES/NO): YES